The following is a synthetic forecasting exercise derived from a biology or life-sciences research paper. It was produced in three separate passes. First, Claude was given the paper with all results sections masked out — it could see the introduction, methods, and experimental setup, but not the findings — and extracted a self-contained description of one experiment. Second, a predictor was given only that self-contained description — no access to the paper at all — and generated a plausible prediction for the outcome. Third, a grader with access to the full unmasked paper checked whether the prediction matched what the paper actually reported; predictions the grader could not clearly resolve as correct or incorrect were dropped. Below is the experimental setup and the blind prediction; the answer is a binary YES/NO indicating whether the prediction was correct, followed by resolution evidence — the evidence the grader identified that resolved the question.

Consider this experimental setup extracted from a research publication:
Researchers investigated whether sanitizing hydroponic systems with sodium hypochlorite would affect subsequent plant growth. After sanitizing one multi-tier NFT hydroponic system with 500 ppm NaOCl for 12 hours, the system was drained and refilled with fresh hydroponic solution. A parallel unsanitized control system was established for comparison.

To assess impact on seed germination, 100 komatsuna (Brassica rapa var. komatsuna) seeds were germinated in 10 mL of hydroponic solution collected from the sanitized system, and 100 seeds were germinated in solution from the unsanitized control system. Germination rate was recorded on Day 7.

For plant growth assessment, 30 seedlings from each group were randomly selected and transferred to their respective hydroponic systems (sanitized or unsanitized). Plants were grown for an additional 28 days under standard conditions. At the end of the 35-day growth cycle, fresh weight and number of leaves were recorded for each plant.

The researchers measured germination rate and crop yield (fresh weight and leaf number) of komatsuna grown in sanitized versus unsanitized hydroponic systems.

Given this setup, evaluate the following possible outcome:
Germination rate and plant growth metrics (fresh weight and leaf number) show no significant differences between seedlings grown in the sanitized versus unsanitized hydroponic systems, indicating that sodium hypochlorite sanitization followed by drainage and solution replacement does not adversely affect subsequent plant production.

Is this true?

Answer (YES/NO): YES